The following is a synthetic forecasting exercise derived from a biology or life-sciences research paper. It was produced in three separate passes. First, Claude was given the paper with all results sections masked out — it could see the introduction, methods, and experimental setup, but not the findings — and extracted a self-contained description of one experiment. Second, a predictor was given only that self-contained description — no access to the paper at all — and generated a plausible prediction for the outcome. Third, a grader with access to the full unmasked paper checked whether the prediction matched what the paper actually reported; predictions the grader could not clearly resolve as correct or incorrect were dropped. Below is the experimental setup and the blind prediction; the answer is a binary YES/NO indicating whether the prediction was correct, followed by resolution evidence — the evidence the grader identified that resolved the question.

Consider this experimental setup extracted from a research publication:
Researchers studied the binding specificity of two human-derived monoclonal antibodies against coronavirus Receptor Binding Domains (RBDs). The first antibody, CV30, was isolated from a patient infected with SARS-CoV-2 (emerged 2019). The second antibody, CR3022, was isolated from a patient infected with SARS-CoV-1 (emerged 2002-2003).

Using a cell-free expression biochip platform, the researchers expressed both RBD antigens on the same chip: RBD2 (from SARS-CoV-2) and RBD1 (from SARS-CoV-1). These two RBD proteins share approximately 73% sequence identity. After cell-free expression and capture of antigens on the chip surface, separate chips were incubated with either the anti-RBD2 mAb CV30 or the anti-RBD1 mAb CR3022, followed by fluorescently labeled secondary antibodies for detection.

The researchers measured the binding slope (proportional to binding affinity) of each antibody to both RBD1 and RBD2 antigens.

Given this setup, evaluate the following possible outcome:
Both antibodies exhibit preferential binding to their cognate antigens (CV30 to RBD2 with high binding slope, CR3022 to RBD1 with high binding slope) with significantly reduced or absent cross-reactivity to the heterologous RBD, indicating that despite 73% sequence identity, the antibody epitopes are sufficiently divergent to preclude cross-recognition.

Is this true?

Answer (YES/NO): YES